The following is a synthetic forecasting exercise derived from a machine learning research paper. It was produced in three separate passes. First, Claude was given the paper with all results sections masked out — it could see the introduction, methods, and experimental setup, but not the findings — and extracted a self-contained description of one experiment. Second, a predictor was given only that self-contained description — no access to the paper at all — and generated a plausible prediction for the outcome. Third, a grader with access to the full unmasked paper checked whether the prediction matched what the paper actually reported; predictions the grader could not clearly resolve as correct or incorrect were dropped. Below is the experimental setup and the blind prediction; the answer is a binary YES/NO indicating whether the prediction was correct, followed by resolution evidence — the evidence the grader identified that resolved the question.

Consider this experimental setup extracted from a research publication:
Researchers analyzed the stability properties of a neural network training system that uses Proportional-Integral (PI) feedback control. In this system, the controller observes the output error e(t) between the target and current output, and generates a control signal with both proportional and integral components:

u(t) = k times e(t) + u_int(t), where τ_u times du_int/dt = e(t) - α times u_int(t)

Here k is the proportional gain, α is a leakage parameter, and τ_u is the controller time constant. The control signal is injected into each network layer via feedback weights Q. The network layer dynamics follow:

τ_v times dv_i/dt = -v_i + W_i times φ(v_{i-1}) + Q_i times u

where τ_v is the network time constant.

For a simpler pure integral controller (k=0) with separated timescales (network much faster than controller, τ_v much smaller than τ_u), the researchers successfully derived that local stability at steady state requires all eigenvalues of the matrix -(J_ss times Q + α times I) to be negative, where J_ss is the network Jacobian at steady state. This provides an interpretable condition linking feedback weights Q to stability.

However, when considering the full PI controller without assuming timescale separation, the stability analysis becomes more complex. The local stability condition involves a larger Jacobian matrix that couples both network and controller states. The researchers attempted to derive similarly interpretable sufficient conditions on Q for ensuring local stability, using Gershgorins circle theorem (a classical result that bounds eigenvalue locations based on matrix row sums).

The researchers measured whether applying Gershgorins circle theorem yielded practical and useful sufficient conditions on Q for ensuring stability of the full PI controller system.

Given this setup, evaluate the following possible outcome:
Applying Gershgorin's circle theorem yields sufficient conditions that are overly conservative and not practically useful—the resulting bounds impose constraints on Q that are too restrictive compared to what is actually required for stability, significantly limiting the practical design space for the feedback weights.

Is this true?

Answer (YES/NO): YES